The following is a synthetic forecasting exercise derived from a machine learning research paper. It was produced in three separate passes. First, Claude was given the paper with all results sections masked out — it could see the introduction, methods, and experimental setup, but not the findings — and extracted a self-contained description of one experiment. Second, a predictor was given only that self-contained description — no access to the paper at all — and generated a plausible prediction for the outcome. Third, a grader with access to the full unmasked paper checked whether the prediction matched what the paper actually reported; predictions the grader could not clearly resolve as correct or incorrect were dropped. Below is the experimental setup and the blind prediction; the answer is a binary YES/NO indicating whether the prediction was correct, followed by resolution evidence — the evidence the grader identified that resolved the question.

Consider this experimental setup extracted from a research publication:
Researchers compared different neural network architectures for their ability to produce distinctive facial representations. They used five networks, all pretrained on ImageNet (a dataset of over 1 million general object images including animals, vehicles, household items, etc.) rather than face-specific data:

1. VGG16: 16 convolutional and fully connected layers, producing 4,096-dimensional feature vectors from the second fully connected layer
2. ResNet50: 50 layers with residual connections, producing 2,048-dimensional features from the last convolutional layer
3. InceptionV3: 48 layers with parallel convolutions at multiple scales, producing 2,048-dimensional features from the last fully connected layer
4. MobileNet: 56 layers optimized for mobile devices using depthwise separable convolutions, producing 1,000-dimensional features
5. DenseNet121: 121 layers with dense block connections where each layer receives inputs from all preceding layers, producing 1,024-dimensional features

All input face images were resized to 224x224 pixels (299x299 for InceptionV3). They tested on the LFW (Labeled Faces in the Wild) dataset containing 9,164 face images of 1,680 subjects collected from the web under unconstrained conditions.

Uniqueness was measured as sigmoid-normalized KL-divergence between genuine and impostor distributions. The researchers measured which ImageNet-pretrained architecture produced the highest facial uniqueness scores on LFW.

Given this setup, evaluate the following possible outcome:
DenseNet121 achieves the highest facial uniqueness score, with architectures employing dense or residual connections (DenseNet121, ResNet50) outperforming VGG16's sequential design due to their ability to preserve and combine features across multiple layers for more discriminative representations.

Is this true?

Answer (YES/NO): NO